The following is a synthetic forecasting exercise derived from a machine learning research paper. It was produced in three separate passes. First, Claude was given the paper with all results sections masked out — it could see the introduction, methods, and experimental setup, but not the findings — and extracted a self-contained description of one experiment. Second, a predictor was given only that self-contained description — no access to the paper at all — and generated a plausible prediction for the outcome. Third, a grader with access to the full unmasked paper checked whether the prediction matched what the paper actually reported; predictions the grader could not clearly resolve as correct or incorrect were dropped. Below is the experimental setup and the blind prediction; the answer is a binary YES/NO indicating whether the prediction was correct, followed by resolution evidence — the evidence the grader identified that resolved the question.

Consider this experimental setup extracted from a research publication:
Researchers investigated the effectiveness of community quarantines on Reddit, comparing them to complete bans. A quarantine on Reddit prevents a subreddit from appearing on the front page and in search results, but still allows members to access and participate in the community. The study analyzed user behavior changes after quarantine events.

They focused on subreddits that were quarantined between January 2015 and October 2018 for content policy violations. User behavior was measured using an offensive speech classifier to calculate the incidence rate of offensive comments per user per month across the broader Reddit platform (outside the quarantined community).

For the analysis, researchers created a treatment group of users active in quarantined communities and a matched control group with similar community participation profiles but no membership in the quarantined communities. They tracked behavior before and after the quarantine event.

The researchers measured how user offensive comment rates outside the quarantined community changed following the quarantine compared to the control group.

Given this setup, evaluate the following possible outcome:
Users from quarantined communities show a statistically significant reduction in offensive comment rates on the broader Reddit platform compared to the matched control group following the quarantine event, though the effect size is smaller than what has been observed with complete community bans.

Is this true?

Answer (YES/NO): NO